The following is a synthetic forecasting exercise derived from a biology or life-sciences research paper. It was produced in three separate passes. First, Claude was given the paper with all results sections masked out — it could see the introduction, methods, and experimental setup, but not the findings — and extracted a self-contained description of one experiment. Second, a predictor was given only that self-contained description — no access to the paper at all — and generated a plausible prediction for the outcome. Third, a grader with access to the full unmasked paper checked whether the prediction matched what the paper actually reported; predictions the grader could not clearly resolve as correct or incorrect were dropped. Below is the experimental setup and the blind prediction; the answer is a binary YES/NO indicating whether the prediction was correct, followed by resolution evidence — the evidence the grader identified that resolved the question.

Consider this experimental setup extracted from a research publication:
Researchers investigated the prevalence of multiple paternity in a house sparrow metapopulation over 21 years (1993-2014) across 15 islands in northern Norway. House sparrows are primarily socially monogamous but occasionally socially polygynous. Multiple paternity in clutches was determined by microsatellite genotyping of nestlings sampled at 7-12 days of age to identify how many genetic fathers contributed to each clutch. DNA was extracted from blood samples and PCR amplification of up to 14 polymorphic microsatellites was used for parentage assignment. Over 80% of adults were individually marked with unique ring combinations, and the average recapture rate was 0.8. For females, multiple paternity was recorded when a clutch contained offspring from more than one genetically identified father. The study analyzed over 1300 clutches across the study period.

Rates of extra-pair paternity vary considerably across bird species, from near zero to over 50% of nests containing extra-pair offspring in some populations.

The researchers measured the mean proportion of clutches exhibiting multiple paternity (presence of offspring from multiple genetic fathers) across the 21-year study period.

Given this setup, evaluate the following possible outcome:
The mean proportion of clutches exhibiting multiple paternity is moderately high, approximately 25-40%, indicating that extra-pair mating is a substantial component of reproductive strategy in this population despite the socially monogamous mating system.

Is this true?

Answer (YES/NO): NO